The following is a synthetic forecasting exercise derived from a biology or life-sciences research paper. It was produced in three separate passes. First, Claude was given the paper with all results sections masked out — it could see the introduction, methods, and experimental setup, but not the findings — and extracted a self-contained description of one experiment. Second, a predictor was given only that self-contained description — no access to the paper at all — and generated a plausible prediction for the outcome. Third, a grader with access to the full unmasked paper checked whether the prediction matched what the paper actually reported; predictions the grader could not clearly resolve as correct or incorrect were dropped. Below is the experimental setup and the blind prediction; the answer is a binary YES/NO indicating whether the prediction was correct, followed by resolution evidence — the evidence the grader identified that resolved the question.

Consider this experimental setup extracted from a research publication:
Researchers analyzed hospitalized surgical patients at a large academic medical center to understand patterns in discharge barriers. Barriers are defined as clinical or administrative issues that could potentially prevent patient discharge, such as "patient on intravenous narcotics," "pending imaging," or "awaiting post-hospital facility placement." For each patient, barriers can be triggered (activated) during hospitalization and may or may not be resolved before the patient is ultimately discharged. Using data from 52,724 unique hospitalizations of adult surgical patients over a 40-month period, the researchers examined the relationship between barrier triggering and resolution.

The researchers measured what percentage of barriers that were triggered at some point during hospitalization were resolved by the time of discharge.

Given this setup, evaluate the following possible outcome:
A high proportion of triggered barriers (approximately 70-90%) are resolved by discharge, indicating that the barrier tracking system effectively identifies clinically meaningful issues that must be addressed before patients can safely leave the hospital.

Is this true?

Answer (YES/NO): NO